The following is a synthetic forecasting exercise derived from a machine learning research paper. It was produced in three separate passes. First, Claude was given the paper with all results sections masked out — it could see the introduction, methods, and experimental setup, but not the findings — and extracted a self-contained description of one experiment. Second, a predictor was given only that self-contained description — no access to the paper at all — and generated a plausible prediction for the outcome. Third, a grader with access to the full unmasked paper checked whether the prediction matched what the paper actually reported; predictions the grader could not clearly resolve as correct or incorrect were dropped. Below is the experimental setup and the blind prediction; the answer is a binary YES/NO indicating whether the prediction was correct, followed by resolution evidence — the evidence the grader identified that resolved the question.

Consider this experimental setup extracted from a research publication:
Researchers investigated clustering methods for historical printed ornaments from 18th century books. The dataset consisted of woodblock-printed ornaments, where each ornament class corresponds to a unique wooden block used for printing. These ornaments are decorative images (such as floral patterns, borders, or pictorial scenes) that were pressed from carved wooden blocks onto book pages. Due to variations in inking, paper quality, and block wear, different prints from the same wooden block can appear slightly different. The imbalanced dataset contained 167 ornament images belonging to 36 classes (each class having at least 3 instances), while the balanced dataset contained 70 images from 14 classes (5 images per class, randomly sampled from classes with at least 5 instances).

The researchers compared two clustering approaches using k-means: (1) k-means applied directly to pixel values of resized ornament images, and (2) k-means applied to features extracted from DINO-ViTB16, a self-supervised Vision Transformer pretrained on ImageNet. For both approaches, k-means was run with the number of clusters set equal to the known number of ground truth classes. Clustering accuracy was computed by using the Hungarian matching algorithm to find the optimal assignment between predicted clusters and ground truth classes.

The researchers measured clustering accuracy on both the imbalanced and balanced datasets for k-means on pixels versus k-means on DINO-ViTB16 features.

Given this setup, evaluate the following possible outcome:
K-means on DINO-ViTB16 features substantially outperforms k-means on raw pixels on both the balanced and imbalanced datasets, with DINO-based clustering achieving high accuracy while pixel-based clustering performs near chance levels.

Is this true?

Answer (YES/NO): NO